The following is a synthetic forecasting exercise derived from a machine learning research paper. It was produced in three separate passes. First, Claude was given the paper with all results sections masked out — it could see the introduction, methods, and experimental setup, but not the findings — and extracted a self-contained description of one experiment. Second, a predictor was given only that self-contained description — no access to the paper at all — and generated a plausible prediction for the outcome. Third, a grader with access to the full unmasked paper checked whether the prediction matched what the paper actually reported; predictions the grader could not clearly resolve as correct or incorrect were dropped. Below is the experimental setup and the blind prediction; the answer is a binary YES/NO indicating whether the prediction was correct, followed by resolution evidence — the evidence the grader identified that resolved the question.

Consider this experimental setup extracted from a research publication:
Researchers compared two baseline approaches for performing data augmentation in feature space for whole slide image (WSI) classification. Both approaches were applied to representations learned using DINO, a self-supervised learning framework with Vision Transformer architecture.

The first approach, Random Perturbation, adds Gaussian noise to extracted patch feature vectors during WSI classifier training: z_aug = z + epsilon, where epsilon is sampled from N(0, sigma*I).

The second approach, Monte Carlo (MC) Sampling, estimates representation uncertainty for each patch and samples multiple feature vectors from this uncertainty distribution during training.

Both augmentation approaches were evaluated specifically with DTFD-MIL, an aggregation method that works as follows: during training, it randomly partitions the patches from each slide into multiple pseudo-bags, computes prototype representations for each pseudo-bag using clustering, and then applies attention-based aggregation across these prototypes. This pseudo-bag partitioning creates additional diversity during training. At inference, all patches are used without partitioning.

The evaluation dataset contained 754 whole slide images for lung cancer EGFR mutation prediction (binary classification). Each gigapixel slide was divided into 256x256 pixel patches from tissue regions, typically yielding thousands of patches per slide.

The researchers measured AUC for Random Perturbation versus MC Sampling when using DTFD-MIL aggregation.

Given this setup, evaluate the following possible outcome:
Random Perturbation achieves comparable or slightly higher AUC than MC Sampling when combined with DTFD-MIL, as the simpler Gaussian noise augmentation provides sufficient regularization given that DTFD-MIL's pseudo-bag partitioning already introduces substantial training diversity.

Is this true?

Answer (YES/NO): NO